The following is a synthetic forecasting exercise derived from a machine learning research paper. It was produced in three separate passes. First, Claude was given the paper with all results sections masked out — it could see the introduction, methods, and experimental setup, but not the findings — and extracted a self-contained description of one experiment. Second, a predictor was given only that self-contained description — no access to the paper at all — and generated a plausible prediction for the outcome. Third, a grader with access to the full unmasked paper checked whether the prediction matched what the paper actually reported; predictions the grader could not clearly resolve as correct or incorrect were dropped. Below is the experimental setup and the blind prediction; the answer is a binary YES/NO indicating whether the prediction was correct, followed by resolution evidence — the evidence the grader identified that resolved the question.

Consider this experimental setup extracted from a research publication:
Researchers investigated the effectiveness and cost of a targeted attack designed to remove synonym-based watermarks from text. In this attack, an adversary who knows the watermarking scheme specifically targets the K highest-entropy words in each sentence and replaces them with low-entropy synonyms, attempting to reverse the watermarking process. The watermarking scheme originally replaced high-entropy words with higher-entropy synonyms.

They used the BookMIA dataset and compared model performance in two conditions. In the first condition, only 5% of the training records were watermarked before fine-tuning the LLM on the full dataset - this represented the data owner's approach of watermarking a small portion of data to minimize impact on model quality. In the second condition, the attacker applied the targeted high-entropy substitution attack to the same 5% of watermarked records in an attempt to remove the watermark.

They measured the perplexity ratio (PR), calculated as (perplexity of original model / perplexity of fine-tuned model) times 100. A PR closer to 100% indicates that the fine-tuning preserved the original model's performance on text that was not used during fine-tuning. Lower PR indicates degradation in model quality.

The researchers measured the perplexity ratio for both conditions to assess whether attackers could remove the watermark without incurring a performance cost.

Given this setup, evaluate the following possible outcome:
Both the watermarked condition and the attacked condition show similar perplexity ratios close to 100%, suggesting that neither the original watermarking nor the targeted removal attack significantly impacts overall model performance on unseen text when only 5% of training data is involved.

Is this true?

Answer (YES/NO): NO